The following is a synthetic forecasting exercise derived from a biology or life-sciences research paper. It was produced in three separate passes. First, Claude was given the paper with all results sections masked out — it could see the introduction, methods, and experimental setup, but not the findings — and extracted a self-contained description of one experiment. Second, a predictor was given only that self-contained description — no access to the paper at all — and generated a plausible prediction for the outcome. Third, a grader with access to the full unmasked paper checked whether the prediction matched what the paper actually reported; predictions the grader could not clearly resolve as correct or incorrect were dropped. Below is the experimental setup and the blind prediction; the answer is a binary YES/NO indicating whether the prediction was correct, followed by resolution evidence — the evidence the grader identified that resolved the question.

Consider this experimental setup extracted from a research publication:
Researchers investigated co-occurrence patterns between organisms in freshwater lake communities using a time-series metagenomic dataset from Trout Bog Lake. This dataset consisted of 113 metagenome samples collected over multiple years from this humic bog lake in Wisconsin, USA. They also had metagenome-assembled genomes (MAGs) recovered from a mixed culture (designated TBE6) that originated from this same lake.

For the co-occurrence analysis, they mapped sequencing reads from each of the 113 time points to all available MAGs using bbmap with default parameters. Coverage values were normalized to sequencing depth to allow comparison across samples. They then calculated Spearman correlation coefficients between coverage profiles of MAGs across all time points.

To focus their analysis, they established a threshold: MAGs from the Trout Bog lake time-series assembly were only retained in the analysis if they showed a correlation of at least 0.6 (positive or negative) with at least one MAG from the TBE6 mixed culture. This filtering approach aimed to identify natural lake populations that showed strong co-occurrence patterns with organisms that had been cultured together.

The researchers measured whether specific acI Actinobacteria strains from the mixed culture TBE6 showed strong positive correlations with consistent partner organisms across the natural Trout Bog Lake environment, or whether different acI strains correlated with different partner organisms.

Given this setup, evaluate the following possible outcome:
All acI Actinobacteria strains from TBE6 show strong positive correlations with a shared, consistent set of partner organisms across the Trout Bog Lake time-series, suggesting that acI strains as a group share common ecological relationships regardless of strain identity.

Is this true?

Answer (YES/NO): NO